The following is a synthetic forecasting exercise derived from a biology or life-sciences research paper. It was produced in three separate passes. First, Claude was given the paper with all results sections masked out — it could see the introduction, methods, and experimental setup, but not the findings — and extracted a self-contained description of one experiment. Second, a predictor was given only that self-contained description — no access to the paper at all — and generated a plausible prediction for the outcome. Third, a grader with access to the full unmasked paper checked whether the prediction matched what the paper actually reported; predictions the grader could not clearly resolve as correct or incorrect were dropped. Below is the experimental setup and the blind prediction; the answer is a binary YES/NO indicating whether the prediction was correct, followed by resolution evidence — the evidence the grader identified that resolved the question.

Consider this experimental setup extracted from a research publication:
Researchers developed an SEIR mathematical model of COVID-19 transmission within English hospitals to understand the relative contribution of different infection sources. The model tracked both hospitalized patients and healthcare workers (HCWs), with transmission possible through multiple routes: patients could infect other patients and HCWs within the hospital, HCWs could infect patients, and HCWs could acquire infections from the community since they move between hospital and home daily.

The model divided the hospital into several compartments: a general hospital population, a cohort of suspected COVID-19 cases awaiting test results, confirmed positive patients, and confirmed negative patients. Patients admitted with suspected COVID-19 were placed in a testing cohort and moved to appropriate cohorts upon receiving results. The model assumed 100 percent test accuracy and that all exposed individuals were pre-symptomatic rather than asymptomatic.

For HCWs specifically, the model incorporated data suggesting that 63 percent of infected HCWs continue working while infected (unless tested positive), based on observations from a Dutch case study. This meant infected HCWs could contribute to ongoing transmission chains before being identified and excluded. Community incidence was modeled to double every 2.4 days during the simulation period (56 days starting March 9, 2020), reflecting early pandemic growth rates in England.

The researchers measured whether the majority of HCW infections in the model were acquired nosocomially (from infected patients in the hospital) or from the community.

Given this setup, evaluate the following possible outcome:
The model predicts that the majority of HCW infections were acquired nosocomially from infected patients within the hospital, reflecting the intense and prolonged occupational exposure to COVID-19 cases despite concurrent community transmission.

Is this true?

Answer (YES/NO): YES